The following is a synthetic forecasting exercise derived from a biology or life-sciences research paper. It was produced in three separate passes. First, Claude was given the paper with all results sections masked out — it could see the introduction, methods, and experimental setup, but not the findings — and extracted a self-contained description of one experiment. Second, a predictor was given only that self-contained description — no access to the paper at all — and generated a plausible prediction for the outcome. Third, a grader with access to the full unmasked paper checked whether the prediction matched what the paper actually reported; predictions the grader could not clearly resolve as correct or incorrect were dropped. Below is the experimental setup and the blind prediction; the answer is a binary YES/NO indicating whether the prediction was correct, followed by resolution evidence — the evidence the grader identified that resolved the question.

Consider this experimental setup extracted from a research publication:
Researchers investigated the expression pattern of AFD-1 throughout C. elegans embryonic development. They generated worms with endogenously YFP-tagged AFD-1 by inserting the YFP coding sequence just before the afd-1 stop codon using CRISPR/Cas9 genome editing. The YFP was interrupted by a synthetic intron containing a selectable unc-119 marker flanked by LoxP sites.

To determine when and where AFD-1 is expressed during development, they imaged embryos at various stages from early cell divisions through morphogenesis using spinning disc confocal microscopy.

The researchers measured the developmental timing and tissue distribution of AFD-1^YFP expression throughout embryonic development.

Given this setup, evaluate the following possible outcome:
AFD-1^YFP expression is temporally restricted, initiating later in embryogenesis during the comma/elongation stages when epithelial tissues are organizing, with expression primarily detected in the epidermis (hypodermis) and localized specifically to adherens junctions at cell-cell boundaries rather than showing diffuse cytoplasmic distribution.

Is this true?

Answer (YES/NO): NO